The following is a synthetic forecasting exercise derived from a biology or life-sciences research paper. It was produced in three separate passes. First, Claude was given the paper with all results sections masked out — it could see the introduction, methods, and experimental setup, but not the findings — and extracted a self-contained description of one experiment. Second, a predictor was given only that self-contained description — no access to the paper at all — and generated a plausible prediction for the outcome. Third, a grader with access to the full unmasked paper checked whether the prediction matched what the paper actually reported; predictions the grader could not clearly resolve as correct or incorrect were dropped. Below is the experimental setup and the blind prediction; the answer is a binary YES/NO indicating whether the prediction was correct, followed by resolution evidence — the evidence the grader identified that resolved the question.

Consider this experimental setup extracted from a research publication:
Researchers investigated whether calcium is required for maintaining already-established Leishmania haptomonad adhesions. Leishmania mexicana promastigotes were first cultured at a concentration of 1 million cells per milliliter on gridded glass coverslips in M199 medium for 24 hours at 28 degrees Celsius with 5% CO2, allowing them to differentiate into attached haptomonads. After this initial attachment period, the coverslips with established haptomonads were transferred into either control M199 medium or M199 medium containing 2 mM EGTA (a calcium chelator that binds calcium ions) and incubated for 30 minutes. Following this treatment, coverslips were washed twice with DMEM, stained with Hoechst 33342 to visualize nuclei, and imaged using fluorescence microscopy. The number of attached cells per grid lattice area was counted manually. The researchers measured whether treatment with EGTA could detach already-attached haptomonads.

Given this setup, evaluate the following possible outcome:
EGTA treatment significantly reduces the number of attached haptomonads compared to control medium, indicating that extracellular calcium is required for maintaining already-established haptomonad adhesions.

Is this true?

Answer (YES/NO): NO